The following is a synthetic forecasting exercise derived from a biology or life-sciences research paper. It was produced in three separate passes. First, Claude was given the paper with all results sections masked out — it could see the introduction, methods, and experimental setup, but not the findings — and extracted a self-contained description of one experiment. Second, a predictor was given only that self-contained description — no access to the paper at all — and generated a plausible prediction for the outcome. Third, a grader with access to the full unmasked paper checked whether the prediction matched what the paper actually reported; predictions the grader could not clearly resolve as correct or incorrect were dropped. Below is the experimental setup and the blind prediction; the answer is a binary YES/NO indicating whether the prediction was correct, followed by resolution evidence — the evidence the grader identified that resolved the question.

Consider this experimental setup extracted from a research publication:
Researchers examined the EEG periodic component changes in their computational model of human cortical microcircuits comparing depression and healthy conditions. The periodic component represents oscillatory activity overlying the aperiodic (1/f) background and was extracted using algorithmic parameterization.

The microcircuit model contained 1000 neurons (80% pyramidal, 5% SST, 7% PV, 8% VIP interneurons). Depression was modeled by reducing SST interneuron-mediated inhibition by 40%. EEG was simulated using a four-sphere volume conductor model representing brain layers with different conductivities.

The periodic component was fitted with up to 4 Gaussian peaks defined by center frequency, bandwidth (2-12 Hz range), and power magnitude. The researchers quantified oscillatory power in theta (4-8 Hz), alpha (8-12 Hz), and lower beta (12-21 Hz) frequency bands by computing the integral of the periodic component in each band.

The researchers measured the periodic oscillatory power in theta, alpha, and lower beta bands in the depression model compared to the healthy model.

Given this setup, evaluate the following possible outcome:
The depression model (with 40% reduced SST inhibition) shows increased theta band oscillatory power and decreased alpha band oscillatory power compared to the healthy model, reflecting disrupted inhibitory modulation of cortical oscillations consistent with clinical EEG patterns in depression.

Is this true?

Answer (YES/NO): NO